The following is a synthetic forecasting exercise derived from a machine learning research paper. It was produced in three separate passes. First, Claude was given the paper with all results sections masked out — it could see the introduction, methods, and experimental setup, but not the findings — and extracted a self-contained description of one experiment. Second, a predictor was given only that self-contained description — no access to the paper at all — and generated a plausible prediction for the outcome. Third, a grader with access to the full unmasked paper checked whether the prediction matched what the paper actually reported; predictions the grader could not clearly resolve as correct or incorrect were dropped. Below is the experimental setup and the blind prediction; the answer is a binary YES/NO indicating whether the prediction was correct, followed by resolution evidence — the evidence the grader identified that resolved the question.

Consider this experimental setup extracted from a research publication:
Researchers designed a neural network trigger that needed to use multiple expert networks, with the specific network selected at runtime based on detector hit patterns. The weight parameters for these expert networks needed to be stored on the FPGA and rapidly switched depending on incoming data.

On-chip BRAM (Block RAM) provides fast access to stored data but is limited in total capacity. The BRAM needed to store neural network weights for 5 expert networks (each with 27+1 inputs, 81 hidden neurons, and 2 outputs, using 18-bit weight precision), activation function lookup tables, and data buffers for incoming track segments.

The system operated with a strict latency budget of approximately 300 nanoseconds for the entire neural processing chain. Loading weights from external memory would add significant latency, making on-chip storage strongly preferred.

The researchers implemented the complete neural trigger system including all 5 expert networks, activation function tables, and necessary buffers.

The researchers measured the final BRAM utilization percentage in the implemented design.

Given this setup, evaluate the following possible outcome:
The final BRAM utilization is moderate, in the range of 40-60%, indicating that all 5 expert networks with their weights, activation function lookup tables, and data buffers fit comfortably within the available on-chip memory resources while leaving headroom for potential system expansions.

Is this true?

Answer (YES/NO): YES